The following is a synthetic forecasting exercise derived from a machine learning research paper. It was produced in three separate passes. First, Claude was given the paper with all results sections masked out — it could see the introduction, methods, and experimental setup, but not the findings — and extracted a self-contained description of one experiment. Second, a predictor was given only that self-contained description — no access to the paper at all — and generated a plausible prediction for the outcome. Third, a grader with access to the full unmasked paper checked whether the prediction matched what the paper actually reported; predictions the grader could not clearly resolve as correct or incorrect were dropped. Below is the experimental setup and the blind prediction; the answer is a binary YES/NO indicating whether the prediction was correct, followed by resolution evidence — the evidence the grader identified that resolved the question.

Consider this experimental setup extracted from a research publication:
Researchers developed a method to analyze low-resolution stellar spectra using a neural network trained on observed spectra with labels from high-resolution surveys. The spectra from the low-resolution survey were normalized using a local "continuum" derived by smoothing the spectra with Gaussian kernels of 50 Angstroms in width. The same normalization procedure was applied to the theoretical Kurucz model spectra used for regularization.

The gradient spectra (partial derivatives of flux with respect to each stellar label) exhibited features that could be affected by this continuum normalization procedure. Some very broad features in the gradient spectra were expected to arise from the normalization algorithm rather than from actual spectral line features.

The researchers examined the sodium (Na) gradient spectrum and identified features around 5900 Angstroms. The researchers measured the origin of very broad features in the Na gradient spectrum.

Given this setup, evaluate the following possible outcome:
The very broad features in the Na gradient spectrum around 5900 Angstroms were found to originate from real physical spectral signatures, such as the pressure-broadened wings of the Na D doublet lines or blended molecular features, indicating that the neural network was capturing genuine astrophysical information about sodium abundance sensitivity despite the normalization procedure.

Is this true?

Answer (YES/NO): NO